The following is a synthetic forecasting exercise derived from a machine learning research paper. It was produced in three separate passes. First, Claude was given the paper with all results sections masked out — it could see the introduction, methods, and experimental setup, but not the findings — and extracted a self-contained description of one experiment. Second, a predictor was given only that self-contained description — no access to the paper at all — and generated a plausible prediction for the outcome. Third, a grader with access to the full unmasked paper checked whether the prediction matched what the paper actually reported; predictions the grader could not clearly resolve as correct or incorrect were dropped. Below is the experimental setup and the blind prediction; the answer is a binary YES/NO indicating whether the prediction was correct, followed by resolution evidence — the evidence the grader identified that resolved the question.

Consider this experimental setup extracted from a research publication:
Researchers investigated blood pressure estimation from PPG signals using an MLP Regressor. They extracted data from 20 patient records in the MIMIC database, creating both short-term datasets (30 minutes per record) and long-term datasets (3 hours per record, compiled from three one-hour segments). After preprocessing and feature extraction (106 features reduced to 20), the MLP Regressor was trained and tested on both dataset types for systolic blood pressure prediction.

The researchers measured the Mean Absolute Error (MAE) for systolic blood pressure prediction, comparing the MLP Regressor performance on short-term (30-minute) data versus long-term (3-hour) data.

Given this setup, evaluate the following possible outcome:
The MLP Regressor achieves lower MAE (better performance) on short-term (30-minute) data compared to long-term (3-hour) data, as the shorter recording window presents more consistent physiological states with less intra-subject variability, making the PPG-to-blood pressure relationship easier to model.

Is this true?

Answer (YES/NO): YES